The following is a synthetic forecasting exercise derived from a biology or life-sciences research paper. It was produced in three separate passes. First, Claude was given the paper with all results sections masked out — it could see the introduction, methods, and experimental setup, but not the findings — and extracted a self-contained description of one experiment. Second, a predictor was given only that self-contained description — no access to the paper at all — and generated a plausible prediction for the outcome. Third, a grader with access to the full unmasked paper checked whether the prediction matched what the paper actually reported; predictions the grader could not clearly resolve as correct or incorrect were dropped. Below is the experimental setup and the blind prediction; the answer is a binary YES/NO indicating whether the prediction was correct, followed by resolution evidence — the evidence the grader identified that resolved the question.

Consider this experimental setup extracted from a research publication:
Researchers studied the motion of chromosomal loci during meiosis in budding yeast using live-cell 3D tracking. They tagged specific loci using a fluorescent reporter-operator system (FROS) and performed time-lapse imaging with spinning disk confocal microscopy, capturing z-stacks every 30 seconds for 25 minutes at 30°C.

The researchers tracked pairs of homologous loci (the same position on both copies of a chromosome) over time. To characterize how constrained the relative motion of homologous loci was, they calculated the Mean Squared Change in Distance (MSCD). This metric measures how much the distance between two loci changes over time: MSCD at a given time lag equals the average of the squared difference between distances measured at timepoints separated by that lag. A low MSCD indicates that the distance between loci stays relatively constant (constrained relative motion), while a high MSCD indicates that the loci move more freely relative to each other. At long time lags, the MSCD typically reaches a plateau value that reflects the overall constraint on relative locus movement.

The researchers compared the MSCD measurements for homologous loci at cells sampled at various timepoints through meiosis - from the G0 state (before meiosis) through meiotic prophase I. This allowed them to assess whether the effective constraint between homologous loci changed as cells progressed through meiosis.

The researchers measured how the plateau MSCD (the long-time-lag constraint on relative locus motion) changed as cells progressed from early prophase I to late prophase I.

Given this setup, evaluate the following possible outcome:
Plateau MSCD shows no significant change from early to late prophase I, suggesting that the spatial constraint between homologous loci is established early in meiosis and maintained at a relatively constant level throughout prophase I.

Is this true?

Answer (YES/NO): NO